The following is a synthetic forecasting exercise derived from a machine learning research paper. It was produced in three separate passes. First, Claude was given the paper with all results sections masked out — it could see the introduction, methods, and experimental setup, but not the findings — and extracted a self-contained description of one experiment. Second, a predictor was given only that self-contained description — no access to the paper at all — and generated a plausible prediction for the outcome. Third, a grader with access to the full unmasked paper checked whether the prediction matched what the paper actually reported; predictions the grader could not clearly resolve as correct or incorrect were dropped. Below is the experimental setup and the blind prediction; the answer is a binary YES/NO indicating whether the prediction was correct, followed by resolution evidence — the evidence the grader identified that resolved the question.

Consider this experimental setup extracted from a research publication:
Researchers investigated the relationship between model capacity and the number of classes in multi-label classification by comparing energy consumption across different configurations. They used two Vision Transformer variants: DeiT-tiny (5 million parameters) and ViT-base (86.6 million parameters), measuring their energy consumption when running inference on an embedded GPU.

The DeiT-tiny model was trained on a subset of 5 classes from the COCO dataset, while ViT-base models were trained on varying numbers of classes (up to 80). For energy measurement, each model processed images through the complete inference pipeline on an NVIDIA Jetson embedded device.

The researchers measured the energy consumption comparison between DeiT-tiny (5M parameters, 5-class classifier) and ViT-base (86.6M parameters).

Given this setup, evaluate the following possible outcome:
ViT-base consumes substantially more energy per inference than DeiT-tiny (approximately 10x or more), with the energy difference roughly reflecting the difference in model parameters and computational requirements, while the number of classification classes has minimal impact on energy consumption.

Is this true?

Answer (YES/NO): NO